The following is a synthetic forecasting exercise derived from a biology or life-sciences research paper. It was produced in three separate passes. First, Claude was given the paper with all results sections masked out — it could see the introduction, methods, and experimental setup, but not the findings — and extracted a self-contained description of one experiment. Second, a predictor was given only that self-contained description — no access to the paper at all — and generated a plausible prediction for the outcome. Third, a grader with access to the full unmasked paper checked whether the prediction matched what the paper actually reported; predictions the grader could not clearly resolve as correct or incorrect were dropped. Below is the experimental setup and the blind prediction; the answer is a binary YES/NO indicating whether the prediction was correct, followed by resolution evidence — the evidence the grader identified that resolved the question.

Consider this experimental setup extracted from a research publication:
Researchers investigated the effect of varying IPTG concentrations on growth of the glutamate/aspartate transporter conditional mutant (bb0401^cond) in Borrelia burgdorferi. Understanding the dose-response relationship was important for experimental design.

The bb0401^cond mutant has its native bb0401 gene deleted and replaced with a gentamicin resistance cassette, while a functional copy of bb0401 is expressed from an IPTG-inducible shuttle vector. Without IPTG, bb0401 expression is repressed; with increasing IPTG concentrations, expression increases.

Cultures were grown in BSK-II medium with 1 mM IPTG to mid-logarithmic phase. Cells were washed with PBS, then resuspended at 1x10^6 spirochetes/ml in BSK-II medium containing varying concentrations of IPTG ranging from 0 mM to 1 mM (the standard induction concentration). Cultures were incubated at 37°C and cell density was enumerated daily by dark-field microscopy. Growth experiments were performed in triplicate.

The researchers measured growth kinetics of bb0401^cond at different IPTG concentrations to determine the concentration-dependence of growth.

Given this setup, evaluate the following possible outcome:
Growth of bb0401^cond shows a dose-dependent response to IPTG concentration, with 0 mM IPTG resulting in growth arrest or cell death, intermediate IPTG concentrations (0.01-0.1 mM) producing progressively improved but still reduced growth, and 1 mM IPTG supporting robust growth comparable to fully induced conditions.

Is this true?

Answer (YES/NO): NO